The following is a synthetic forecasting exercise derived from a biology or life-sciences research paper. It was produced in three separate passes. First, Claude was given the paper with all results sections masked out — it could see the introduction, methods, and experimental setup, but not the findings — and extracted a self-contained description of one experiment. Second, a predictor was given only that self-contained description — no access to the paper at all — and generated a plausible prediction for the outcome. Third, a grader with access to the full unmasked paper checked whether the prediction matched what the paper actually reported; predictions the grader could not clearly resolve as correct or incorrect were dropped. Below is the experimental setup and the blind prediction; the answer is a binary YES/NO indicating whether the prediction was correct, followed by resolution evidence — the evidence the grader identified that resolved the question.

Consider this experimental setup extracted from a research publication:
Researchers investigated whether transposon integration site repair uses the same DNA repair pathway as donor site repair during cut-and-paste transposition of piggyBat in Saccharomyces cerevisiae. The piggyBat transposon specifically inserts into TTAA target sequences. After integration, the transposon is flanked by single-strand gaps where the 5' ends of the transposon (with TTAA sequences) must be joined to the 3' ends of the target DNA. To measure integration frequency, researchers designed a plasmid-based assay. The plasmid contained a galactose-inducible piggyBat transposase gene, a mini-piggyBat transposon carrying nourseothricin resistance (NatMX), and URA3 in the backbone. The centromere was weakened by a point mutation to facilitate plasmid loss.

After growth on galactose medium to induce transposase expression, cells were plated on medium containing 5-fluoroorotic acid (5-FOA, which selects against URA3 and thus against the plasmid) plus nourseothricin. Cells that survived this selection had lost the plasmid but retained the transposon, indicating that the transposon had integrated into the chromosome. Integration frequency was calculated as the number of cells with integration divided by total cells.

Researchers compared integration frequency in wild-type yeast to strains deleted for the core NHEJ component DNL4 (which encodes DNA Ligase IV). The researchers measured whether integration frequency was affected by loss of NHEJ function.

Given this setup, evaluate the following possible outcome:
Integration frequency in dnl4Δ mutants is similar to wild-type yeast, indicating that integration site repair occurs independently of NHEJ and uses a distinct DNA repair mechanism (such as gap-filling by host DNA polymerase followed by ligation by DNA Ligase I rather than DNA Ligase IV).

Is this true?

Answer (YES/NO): YES